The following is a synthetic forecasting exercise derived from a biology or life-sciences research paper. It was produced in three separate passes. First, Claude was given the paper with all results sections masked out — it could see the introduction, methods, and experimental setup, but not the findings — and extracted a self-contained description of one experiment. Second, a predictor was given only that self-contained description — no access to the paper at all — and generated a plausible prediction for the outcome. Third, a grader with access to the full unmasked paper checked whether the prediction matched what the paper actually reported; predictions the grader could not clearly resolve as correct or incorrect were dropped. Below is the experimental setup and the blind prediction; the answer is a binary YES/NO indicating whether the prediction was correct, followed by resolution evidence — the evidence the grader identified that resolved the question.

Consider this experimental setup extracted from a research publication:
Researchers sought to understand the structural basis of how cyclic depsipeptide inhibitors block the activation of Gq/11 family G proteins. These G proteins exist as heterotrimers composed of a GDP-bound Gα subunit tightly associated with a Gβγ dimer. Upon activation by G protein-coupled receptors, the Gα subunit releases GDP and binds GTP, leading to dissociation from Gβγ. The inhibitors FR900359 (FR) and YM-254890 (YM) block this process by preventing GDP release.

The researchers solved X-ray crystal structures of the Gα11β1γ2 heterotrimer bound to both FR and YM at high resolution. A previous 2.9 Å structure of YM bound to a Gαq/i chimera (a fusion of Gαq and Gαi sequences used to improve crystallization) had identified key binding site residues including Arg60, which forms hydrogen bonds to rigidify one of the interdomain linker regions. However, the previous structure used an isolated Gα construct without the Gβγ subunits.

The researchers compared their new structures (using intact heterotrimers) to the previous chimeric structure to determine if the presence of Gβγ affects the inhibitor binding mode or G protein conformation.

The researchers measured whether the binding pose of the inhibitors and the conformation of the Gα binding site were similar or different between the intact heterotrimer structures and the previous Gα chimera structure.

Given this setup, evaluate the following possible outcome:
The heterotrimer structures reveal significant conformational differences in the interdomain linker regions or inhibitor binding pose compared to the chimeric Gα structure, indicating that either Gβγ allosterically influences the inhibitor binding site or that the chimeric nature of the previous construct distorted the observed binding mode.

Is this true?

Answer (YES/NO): NO